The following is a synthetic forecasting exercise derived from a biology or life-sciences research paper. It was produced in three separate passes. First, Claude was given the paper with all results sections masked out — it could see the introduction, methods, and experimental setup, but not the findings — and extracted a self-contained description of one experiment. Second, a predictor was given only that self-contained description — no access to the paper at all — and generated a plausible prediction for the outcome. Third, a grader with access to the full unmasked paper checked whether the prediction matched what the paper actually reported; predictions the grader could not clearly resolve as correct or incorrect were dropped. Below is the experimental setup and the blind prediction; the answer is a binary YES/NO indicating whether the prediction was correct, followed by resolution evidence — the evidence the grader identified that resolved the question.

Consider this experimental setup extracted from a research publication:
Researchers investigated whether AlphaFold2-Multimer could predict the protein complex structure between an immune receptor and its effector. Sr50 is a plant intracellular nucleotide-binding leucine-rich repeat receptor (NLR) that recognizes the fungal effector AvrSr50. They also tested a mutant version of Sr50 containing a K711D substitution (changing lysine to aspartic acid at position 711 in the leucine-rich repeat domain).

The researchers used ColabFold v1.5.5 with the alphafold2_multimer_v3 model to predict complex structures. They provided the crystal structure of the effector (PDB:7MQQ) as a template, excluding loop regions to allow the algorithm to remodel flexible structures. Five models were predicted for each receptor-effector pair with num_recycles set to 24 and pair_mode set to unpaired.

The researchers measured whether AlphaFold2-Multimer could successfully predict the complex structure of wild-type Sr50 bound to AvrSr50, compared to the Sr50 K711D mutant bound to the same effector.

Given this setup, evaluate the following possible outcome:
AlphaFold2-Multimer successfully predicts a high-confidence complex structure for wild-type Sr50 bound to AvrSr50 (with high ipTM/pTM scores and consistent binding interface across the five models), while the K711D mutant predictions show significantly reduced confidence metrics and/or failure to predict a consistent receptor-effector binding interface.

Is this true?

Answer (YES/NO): NO